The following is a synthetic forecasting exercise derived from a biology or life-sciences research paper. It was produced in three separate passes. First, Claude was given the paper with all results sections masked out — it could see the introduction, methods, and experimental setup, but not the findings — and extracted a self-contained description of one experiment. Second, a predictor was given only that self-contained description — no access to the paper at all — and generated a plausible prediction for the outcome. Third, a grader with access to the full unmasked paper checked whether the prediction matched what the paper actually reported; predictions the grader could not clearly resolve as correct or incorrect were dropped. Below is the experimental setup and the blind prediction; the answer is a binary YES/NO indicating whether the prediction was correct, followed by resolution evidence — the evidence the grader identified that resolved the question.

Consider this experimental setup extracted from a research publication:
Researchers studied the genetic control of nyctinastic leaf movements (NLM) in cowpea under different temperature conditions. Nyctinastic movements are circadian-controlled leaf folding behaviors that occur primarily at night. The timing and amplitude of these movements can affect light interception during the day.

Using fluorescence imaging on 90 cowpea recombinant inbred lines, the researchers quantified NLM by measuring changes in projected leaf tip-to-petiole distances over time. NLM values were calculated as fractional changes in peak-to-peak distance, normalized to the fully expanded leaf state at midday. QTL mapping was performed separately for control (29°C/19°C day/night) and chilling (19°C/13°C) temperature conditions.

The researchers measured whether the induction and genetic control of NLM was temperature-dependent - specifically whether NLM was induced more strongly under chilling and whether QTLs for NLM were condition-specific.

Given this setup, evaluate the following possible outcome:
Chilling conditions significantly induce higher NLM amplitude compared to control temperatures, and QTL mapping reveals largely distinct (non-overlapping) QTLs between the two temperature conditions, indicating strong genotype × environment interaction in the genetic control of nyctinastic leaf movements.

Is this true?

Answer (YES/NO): YES